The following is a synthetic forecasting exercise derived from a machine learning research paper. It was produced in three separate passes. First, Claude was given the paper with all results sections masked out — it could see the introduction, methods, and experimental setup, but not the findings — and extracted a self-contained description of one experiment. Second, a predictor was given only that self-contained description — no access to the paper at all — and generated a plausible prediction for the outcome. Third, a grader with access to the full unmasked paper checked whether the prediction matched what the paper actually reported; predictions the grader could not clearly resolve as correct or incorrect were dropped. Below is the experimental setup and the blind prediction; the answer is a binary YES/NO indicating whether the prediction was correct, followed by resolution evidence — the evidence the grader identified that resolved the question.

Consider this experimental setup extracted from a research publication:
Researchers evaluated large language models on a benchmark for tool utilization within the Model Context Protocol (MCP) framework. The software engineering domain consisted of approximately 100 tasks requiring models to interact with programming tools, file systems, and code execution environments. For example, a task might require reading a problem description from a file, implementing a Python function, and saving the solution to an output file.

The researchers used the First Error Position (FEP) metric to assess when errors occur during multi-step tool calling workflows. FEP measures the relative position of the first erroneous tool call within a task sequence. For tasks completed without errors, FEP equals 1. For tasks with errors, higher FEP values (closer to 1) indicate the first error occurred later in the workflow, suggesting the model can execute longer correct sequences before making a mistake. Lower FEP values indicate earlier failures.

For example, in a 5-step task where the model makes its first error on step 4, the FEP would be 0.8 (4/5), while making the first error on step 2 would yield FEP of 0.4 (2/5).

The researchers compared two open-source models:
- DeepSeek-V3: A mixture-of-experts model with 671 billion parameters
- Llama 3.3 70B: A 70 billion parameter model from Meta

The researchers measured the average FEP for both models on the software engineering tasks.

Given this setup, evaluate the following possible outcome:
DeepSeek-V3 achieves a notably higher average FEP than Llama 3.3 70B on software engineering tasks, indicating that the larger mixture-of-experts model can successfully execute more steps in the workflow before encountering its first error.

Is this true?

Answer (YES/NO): YES